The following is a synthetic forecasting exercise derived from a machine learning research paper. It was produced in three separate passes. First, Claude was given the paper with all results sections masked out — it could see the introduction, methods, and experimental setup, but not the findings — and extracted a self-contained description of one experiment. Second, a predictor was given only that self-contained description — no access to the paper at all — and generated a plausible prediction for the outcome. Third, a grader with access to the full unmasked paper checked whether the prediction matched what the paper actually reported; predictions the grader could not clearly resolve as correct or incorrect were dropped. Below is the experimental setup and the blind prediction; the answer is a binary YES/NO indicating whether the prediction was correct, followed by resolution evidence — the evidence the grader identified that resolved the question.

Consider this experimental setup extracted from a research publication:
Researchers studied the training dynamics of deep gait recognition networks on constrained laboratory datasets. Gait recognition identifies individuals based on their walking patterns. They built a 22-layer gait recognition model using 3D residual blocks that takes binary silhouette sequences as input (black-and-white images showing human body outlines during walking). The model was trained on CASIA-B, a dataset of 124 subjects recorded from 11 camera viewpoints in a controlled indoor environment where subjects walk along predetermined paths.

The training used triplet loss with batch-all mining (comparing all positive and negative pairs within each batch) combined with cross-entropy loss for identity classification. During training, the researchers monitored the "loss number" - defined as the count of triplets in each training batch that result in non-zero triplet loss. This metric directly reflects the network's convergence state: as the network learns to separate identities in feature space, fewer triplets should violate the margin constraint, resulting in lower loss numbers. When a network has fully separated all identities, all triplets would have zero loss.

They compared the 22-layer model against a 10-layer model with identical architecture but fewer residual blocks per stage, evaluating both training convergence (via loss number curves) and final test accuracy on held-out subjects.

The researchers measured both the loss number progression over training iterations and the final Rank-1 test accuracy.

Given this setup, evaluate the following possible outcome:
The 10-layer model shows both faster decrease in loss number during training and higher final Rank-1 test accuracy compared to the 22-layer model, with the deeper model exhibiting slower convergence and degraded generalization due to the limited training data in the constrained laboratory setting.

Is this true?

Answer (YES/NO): NO